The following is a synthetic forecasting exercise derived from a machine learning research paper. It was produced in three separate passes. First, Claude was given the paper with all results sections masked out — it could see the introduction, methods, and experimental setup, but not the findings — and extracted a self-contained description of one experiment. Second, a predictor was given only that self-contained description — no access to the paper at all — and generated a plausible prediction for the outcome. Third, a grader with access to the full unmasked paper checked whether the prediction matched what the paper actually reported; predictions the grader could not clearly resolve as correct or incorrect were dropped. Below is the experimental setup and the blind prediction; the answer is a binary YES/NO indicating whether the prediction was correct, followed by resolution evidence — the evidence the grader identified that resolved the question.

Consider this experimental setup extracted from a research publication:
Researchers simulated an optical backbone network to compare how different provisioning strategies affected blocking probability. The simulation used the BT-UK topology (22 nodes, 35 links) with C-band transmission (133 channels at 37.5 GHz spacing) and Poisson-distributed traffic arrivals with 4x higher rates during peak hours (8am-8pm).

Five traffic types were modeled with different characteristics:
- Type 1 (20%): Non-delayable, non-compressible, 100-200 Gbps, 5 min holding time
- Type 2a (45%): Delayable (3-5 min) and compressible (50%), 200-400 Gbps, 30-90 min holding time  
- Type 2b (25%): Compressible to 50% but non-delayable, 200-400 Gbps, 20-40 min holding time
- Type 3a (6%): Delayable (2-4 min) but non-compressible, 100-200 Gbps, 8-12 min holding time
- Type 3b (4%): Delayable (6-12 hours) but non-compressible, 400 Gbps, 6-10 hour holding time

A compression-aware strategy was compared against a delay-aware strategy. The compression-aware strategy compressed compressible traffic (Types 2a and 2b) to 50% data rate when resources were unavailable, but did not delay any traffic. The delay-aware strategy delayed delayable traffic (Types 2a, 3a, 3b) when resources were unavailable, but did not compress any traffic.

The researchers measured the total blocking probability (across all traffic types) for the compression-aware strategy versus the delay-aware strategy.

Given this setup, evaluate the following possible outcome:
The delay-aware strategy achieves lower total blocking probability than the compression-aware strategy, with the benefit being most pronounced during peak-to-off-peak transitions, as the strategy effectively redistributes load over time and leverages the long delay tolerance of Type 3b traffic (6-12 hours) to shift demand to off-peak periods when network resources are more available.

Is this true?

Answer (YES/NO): NO